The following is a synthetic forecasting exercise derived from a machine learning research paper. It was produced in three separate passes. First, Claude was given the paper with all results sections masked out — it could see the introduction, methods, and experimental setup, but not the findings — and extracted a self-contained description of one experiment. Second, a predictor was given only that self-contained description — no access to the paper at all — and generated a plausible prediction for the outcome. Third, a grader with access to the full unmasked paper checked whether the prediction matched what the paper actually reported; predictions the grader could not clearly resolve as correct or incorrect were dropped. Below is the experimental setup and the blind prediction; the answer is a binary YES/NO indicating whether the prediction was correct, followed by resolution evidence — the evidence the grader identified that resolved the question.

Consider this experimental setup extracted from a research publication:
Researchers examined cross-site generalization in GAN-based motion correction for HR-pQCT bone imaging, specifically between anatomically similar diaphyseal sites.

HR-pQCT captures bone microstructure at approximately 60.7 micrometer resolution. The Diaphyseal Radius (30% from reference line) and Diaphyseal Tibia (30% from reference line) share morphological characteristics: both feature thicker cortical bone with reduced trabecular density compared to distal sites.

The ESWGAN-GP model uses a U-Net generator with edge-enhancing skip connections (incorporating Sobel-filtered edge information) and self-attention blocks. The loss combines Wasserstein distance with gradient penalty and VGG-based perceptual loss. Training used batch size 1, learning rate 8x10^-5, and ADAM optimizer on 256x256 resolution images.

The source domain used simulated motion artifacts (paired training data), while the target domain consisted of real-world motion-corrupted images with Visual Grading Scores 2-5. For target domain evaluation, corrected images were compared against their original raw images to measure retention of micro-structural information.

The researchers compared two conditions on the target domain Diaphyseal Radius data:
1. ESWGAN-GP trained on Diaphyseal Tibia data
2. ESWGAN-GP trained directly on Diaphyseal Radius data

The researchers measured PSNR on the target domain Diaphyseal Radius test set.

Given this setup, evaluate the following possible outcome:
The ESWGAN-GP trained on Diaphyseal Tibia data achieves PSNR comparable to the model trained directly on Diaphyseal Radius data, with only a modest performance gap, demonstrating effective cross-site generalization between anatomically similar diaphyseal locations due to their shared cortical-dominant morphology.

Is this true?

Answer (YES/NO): YES